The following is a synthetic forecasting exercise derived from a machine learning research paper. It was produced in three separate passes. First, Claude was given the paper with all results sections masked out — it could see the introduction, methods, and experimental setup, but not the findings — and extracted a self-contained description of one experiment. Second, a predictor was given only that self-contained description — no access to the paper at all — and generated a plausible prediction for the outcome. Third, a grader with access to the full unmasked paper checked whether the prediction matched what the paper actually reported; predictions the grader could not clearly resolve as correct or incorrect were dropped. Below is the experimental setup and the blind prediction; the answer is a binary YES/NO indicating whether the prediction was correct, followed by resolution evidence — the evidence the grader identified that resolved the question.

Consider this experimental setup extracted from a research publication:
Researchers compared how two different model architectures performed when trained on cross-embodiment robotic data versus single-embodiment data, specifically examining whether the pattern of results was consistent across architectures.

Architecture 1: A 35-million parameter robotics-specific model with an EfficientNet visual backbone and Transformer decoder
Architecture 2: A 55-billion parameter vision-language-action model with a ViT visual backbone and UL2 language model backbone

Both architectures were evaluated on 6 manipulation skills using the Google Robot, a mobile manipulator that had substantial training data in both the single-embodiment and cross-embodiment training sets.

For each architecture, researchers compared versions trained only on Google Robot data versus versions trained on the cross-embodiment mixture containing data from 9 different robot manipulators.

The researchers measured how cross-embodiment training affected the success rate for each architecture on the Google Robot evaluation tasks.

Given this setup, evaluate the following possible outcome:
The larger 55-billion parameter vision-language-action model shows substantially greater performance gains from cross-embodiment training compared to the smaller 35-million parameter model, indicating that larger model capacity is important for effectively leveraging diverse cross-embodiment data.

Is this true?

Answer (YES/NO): YES